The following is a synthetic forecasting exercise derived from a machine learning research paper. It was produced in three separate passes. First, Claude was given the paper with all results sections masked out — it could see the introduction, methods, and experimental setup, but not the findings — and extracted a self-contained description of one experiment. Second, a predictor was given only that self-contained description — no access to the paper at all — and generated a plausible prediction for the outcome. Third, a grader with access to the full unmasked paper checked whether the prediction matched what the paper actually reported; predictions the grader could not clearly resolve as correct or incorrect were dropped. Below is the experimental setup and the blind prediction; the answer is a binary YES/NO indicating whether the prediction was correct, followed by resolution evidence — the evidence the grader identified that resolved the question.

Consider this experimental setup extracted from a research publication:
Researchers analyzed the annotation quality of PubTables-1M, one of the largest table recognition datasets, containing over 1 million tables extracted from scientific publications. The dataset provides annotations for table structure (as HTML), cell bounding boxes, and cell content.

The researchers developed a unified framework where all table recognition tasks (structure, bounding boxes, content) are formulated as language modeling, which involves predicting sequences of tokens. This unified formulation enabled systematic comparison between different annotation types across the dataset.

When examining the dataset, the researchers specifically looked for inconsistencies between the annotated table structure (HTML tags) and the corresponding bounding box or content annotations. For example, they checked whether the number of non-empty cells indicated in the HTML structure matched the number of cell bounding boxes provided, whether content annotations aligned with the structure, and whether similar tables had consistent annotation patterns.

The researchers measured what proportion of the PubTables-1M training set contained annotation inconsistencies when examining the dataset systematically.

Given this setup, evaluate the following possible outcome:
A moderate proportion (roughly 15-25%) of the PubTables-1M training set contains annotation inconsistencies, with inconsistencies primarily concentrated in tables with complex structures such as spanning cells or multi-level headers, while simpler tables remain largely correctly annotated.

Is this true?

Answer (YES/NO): NO